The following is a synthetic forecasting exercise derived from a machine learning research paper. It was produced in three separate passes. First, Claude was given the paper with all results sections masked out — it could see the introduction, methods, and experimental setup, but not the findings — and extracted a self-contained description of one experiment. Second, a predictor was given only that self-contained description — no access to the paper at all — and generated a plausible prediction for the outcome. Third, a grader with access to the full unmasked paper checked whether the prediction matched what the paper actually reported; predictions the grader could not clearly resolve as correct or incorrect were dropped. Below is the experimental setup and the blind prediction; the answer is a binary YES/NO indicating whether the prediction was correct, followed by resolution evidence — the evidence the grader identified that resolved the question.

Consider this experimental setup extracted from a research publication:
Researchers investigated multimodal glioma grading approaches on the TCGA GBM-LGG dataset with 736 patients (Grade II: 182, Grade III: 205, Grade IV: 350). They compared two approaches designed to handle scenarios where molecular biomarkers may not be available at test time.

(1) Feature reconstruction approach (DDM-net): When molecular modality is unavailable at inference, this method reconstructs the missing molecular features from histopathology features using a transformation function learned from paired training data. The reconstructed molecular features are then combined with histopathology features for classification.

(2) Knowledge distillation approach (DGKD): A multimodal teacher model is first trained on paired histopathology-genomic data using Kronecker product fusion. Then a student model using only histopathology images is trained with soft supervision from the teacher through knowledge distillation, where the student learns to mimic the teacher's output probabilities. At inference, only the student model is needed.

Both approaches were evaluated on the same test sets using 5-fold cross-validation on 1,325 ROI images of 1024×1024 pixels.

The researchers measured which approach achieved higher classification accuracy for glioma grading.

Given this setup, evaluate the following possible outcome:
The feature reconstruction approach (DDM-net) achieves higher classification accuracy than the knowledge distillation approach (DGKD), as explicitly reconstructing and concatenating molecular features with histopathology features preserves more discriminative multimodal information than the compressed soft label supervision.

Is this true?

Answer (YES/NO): NO